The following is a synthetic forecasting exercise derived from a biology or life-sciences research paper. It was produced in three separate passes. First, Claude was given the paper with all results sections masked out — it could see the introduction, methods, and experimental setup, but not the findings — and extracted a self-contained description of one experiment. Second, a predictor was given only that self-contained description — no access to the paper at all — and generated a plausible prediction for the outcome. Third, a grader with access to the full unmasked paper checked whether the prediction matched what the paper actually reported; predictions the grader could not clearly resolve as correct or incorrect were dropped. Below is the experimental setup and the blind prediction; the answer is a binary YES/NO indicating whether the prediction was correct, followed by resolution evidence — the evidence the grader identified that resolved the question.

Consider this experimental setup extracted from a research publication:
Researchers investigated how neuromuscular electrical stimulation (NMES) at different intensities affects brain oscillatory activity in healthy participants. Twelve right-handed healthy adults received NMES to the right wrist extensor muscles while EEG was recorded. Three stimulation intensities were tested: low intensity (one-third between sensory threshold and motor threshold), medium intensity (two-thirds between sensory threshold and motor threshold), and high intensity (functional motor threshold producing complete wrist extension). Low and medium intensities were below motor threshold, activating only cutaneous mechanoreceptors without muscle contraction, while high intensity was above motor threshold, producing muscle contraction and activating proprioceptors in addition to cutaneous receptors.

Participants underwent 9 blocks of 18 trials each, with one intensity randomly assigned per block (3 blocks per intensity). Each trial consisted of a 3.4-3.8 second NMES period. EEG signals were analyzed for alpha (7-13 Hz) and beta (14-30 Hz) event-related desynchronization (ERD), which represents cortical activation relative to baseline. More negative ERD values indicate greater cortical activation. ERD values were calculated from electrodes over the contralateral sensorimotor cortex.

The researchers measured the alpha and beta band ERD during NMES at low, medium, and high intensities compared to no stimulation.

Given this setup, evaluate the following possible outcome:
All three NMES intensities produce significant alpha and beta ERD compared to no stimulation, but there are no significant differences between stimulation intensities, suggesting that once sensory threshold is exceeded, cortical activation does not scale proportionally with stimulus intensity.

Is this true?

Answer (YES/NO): NO